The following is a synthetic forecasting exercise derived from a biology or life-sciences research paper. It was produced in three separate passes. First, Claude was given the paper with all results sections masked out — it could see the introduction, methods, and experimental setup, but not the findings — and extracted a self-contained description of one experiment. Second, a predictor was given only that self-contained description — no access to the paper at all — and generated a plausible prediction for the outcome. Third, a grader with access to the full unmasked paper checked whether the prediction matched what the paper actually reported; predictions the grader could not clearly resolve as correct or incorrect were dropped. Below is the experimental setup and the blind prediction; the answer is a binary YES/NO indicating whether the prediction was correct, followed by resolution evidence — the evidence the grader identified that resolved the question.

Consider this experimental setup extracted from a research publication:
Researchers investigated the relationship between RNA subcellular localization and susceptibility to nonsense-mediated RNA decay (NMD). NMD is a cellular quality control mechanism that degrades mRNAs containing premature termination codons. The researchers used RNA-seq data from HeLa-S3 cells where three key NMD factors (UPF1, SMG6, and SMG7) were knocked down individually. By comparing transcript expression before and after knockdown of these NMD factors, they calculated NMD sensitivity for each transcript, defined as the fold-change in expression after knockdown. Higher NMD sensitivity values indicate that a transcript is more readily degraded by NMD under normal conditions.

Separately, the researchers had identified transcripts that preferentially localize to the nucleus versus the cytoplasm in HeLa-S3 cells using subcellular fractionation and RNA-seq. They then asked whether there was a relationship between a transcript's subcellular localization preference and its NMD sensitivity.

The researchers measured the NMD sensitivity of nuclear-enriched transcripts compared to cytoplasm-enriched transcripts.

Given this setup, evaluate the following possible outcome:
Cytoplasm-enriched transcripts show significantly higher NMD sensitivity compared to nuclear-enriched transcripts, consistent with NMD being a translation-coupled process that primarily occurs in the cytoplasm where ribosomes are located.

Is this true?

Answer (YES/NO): NO